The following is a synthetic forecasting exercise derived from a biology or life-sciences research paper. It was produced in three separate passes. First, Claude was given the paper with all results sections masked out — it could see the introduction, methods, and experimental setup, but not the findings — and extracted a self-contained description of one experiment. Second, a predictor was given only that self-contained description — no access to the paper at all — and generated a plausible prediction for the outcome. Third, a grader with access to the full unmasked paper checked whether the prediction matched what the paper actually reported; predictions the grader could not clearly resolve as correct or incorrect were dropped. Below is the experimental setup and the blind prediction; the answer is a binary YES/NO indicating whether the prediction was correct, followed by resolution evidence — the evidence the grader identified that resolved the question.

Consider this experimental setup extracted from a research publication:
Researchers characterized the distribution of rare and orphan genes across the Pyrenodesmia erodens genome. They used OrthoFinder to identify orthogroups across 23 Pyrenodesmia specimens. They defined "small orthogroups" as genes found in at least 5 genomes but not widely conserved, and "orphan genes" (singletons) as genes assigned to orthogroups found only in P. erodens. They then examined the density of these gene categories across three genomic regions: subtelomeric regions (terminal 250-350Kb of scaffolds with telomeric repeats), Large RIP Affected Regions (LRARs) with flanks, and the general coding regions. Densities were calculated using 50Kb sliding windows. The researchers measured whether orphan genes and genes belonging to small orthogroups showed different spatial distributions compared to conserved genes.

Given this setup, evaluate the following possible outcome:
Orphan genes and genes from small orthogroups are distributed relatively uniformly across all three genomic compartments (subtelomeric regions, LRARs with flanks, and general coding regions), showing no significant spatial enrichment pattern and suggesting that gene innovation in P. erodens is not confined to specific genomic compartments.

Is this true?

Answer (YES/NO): NO